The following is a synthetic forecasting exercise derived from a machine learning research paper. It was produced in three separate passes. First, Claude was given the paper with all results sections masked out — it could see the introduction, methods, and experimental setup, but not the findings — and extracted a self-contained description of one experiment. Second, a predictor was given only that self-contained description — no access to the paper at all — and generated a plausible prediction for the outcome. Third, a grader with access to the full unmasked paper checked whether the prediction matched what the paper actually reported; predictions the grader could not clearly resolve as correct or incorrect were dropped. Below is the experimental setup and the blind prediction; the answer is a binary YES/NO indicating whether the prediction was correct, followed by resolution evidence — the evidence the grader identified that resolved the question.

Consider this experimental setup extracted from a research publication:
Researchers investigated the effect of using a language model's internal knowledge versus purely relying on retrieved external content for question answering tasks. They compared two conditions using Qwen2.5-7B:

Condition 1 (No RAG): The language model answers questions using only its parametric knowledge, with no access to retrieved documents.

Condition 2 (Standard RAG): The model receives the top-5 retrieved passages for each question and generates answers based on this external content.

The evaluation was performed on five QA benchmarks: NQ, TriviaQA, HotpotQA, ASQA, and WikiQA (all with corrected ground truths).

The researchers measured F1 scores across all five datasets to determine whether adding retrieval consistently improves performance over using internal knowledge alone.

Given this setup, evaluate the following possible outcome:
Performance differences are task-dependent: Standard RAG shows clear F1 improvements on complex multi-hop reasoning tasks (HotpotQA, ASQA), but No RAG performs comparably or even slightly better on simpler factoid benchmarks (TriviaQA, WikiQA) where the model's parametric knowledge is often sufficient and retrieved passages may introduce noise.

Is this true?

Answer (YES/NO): NO